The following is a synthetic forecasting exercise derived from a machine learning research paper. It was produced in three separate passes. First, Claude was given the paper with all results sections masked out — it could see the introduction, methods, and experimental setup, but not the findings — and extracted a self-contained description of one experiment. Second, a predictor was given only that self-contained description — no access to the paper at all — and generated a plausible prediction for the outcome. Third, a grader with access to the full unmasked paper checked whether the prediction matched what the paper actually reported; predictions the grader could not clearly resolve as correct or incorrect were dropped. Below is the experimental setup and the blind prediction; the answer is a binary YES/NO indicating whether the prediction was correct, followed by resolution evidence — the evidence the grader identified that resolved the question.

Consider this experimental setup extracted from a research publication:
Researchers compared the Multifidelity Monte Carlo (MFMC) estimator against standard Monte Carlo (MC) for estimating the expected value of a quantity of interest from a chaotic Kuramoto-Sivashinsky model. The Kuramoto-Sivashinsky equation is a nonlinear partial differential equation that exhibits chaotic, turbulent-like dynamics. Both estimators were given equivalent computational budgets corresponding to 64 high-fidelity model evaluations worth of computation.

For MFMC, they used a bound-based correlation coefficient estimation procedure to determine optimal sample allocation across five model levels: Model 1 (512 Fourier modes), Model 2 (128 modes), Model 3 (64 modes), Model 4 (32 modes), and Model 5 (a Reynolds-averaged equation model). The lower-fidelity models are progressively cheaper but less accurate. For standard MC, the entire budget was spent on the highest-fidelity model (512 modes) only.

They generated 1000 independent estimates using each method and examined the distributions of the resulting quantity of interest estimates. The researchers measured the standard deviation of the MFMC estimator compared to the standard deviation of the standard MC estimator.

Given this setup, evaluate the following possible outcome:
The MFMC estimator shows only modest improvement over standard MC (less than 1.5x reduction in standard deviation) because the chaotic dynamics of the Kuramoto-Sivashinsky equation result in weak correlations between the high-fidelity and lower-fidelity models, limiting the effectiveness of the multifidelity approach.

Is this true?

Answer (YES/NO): NO